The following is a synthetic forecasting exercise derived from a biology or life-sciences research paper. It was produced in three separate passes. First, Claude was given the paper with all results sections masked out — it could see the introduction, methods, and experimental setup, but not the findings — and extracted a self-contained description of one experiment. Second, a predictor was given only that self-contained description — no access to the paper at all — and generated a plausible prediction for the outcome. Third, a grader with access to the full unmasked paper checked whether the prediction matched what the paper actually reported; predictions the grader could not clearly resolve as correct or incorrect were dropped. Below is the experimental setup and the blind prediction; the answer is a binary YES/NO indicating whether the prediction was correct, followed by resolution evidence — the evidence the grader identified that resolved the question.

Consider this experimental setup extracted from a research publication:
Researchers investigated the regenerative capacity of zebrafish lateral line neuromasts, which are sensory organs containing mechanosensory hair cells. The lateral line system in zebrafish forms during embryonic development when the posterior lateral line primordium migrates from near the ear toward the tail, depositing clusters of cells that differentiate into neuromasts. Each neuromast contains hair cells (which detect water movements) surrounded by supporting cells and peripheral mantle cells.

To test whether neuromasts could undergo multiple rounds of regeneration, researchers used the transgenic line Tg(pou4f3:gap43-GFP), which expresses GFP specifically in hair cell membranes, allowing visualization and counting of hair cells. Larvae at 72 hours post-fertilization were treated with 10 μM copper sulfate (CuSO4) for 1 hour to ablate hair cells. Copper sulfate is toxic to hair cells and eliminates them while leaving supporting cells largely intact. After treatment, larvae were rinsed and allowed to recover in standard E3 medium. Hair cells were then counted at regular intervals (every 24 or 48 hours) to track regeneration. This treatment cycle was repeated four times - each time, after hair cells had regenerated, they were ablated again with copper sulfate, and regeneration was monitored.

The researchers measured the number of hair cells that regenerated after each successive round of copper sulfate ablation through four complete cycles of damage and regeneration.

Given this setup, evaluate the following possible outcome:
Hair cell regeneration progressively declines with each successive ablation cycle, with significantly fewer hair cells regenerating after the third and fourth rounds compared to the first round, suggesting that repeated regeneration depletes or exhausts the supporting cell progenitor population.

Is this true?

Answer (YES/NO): NO